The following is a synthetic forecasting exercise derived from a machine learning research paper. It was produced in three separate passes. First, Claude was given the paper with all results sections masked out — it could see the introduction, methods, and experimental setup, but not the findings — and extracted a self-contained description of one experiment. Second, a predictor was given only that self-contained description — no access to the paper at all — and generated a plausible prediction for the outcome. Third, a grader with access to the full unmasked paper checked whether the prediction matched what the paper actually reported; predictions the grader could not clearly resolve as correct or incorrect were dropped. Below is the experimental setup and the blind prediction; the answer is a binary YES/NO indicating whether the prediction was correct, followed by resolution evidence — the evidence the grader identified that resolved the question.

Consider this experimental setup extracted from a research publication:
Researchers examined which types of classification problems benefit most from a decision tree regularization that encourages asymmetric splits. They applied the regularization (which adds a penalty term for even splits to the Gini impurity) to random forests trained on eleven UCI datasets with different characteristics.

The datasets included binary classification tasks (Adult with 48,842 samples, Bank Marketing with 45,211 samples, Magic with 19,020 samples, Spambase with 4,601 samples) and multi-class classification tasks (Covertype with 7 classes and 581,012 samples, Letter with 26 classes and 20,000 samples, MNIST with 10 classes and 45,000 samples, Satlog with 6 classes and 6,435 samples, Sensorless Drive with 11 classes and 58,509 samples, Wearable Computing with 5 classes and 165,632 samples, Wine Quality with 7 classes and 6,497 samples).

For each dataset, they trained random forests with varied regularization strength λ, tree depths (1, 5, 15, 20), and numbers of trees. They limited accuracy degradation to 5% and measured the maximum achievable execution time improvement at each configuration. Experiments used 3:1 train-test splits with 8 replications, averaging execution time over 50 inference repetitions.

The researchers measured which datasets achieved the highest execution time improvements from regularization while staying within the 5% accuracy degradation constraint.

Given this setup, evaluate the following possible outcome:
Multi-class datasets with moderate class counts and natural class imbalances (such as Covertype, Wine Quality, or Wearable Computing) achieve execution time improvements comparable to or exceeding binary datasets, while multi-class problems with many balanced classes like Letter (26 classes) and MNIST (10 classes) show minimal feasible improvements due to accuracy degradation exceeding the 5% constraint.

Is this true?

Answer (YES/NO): NO